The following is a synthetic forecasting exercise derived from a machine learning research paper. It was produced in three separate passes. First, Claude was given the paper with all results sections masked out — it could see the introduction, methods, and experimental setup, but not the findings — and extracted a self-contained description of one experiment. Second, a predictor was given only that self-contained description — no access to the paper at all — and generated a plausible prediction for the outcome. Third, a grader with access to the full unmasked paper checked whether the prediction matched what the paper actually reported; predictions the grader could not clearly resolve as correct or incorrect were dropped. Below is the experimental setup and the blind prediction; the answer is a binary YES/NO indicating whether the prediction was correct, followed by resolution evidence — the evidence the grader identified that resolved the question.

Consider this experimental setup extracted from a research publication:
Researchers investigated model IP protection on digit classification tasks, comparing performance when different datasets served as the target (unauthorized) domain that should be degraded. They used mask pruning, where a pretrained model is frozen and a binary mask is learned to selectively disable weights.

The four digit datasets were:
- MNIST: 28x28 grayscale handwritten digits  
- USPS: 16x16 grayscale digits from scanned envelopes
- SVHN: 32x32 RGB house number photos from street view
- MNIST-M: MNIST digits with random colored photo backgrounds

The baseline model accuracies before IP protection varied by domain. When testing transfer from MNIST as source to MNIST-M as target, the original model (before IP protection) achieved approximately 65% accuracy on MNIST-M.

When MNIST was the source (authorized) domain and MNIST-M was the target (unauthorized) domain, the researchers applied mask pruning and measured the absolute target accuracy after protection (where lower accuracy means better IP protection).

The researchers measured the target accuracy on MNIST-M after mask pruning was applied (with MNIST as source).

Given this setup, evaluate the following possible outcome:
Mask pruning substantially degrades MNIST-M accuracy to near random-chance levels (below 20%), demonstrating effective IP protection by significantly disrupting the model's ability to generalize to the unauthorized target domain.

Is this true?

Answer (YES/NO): YES